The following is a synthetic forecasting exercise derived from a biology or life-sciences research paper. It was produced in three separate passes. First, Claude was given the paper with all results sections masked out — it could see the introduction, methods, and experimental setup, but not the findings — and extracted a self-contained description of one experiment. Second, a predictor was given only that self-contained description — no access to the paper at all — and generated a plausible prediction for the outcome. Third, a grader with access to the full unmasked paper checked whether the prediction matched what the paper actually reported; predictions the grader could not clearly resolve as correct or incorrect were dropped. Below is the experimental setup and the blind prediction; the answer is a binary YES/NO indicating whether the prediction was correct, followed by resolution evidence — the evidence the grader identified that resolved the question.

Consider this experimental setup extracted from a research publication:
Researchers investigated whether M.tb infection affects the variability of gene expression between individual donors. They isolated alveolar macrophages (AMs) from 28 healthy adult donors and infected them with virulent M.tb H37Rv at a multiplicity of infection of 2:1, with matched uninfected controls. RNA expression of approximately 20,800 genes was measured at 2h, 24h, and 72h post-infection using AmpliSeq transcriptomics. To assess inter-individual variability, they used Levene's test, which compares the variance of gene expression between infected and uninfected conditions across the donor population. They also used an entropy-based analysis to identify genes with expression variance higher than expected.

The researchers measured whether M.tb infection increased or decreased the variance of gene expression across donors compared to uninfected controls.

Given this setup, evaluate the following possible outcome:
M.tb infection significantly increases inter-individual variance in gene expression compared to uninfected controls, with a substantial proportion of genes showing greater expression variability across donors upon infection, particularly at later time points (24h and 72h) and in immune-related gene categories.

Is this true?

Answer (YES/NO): NO